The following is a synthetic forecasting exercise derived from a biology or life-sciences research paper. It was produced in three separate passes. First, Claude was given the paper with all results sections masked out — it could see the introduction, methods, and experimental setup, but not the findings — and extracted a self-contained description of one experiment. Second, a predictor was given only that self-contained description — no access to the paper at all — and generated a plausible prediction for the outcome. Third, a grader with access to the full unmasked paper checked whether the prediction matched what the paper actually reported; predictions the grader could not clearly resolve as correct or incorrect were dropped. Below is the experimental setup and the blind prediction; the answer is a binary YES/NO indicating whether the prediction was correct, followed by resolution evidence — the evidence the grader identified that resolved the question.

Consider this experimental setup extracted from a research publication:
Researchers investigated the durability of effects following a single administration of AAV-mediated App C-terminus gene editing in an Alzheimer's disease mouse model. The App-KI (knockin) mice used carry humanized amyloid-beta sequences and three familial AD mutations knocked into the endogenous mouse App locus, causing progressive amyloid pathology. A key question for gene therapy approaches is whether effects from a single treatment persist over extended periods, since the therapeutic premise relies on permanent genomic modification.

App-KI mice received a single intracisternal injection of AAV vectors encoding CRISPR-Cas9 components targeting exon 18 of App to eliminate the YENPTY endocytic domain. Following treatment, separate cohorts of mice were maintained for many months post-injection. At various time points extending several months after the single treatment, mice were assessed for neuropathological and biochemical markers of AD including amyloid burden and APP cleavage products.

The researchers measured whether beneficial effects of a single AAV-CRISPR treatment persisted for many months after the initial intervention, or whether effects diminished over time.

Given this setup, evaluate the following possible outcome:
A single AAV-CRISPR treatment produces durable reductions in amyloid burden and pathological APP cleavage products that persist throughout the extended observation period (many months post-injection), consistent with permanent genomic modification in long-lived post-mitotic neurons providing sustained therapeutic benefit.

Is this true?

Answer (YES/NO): YES